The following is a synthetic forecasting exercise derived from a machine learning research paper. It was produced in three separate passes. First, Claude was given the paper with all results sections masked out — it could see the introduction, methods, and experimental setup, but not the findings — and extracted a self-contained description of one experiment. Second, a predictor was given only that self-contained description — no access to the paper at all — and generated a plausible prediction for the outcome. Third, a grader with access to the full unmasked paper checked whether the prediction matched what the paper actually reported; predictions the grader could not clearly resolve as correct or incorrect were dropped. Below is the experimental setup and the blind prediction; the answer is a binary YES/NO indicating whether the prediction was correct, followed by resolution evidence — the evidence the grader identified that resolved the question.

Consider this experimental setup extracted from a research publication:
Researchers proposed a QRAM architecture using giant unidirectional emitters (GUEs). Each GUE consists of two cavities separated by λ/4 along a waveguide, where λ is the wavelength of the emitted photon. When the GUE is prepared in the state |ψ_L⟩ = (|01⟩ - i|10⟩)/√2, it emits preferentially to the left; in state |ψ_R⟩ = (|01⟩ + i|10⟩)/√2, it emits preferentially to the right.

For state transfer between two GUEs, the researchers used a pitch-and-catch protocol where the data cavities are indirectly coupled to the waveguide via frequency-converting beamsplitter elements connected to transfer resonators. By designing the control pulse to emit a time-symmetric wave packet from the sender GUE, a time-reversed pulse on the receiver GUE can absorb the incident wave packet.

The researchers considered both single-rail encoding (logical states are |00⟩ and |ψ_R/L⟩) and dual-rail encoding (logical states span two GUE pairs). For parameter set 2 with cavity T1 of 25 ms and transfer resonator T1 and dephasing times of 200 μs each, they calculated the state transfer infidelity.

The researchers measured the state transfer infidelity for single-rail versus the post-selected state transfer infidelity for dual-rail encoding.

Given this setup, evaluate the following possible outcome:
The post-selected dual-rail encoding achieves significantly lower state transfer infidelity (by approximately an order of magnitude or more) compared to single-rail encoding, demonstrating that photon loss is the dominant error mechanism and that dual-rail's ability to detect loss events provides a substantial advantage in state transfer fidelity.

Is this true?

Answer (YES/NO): YES